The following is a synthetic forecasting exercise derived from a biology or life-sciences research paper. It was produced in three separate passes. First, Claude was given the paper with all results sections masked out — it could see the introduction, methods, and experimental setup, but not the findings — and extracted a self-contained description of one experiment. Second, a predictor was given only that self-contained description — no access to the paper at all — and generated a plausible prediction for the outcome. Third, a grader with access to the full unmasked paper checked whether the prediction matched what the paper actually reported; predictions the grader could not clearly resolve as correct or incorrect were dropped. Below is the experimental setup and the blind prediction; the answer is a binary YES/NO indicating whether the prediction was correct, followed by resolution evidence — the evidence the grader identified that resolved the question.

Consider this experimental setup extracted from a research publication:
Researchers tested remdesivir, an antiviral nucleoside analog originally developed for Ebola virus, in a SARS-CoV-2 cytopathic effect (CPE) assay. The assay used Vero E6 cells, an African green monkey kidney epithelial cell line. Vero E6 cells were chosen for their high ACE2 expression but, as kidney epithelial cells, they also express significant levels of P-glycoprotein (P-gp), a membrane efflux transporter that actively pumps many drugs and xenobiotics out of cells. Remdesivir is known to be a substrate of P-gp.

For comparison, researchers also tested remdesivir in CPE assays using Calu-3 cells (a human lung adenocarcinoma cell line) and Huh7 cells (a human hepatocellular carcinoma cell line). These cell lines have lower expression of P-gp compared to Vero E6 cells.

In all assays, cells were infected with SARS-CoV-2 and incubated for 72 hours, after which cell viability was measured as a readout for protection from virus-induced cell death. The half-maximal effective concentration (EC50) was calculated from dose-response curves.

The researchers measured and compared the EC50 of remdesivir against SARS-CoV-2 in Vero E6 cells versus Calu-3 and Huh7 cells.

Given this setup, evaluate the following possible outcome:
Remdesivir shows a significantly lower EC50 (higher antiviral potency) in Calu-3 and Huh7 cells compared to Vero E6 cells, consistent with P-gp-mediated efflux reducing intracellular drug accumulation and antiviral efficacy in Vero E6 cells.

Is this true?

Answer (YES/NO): YES